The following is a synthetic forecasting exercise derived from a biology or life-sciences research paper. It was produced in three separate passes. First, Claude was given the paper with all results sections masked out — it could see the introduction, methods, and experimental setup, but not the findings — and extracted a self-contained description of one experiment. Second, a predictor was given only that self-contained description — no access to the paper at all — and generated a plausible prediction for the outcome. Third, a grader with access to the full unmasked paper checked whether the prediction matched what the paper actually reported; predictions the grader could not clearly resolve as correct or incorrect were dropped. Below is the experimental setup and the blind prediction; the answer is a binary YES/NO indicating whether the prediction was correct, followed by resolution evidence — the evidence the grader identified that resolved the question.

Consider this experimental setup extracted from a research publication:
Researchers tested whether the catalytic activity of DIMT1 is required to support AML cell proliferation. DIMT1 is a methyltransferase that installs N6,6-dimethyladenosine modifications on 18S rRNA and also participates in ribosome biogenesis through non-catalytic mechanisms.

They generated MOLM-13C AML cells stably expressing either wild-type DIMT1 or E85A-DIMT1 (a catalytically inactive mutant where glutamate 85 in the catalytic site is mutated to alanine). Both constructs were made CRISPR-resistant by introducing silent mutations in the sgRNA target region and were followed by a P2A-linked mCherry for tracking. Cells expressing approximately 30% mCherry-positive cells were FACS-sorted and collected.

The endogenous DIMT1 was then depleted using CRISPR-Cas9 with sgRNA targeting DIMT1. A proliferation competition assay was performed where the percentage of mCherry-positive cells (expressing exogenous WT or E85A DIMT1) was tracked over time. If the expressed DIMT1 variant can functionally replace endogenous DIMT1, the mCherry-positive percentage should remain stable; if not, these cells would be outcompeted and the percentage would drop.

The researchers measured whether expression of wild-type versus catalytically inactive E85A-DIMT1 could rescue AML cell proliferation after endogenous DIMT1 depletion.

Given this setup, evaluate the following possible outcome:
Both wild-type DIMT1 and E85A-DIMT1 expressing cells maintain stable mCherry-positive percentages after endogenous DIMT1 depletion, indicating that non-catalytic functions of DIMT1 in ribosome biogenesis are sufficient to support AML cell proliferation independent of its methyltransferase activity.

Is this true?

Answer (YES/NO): YES